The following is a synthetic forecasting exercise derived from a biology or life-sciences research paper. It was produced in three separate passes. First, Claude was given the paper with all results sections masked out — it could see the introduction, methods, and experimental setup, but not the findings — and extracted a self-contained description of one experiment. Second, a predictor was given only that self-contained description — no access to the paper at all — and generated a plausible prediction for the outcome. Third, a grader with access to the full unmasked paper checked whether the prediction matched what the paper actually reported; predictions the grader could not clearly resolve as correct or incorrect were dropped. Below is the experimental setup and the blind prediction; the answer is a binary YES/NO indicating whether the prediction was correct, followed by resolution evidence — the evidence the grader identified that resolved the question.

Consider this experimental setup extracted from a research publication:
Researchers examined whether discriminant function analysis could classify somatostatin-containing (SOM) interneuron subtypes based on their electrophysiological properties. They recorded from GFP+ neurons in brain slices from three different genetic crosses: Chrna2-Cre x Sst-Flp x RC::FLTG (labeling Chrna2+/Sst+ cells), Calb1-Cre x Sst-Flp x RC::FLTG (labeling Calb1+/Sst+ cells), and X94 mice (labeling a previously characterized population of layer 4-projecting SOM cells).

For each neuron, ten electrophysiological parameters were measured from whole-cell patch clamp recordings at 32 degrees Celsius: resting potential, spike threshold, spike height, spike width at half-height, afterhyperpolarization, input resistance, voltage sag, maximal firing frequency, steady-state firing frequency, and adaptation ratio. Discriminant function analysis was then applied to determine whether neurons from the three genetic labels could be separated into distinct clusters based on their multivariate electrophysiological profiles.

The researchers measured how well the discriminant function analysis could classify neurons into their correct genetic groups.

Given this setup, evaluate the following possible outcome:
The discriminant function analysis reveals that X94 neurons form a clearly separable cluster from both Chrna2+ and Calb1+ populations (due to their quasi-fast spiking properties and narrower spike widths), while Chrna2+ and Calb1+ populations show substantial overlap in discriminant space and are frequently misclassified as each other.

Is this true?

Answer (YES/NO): NO